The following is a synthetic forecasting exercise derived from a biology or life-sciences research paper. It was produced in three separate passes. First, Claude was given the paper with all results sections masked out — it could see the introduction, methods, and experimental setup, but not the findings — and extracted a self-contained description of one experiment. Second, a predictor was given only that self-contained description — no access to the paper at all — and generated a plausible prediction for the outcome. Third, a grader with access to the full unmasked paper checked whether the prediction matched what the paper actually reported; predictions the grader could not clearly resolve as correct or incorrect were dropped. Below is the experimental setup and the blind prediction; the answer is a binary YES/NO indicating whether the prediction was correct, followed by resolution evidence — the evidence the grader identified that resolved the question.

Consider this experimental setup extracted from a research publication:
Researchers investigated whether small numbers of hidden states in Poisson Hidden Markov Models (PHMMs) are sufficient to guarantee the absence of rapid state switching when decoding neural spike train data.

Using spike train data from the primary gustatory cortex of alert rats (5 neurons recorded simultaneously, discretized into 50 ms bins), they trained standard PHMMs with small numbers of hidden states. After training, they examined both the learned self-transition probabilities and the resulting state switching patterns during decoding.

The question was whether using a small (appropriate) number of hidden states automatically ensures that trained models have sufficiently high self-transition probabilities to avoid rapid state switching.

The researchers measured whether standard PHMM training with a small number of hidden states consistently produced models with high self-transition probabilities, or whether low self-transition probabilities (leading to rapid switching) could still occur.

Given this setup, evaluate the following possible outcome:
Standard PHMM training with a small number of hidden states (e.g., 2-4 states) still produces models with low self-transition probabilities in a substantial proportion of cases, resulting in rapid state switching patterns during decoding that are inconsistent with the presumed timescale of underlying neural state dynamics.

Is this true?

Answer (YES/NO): YES